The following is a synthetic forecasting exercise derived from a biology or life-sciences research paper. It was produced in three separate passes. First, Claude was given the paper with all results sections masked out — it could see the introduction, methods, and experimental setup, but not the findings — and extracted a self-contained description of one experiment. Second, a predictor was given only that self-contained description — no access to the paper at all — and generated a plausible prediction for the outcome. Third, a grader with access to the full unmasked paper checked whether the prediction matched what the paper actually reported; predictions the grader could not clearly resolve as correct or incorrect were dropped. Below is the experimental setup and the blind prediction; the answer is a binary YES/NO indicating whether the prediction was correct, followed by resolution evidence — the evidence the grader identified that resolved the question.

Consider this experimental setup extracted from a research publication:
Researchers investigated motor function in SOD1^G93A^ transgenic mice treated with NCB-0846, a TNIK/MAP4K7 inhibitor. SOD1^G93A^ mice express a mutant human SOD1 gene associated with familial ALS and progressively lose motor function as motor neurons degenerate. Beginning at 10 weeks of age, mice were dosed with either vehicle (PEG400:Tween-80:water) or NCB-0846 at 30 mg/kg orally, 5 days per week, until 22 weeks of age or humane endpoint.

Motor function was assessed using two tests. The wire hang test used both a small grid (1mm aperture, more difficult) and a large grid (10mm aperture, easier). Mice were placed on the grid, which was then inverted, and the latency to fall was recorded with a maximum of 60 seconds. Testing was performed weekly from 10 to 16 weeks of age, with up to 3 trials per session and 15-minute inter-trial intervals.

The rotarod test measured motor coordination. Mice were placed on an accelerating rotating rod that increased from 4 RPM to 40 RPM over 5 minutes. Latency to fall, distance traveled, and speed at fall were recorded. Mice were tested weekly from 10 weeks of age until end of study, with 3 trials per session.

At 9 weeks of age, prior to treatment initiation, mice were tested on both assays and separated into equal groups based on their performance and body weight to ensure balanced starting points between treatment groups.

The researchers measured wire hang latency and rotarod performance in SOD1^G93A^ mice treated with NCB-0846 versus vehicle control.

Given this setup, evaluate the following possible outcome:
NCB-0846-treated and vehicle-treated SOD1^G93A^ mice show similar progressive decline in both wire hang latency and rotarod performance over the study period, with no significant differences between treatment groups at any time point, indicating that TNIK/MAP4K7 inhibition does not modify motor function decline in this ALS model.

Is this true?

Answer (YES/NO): YES